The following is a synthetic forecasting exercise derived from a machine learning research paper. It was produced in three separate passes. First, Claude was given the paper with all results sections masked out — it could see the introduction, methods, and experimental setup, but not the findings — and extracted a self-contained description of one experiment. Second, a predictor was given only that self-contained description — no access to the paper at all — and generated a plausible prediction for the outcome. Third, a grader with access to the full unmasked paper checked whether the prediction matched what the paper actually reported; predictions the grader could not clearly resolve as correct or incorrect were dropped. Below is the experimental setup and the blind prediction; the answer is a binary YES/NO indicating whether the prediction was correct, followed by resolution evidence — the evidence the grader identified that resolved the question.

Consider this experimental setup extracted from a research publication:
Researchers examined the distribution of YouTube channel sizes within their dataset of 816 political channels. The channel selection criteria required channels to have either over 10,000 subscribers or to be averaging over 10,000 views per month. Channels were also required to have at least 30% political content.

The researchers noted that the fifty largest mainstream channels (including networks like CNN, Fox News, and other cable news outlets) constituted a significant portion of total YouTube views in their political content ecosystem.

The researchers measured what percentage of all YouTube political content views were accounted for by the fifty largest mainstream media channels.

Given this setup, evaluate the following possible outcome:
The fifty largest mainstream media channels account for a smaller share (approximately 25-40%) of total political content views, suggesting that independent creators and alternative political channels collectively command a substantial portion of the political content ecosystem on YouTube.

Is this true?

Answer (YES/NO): NO